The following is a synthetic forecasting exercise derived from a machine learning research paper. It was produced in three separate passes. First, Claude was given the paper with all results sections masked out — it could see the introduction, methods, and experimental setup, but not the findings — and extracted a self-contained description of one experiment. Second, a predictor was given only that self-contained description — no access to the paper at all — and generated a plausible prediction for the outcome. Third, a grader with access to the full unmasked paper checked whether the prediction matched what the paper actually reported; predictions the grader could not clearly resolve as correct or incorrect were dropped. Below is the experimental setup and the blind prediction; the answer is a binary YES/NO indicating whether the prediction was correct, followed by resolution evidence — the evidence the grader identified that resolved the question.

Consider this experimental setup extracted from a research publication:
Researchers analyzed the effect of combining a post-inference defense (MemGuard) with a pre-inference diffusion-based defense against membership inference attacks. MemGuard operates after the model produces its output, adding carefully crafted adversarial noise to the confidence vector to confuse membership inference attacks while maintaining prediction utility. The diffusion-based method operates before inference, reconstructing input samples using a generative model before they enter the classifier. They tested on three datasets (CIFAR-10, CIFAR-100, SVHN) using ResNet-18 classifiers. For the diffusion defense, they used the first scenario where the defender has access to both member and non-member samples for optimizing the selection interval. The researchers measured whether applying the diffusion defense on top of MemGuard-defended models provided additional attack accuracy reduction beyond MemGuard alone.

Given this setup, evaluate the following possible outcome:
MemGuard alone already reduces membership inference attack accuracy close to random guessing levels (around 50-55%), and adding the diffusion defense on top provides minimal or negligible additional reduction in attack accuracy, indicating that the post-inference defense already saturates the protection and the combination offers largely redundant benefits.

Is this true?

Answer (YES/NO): NO